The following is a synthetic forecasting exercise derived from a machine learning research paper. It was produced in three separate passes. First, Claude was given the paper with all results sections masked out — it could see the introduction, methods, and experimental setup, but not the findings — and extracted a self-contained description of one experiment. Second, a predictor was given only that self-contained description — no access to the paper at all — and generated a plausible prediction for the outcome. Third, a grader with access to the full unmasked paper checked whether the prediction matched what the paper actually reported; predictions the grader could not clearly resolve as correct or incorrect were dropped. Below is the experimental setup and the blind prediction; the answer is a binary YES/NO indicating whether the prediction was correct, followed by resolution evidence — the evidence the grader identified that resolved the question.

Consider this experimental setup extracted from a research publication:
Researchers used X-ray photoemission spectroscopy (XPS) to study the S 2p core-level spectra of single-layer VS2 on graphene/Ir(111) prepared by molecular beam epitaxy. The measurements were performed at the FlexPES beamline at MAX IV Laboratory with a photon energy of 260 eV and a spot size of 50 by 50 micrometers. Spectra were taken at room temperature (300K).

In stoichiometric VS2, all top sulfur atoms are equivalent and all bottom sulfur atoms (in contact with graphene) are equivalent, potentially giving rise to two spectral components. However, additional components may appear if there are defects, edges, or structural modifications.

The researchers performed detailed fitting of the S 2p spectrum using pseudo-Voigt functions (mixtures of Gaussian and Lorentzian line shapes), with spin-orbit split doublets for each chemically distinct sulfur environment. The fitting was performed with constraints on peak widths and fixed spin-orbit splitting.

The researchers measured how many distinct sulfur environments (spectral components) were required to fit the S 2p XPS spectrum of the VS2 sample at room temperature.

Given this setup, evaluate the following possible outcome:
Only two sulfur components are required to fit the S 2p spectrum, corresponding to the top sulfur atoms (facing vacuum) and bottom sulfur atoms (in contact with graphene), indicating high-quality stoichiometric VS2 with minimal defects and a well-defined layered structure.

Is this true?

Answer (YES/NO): NO